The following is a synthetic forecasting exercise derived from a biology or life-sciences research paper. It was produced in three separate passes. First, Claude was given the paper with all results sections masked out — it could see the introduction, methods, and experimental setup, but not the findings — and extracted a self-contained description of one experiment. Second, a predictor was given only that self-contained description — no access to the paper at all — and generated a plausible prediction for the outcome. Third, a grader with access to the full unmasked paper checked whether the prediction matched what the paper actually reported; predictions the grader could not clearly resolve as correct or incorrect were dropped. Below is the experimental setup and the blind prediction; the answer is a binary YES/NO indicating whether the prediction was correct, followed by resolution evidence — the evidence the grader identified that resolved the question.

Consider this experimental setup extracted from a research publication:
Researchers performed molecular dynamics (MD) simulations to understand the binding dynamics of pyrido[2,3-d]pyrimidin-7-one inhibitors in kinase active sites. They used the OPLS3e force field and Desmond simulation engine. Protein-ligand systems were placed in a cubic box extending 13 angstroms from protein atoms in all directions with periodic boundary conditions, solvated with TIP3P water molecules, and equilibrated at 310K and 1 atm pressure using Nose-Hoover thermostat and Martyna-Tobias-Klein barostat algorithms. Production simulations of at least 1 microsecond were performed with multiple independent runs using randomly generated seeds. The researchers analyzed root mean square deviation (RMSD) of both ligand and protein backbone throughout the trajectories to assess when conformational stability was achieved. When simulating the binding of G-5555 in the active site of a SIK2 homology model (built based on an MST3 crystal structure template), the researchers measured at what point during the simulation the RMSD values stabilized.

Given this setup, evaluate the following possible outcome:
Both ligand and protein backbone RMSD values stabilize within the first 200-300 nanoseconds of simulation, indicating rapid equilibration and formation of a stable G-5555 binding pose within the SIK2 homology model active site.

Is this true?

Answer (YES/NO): NO